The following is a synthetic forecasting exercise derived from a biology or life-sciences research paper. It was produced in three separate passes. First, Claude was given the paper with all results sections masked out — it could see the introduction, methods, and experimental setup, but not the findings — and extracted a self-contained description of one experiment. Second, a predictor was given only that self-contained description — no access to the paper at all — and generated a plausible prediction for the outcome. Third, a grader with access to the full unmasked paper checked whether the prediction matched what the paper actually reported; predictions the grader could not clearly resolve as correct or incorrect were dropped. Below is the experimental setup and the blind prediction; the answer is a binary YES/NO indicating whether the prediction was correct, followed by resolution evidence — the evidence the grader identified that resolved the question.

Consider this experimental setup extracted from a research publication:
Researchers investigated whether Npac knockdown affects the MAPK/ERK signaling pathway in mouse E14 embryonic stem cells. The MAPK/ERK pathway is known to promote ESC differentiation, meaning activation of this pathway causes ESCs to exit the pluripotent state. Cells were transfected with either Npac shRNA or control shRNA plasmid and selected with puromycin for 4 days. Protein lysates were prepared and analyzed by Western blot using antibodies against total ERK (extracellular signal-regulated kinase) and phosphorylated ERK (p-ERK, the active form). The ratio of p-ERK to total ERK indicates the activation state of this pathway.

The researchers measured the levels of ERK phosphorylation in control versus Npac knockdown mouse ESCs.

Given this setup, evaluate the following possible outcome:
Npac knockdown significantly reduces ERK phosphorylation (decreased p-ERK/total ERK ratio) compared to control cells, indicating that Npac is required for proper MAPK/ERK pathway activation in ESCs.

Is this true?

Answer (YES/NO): NO